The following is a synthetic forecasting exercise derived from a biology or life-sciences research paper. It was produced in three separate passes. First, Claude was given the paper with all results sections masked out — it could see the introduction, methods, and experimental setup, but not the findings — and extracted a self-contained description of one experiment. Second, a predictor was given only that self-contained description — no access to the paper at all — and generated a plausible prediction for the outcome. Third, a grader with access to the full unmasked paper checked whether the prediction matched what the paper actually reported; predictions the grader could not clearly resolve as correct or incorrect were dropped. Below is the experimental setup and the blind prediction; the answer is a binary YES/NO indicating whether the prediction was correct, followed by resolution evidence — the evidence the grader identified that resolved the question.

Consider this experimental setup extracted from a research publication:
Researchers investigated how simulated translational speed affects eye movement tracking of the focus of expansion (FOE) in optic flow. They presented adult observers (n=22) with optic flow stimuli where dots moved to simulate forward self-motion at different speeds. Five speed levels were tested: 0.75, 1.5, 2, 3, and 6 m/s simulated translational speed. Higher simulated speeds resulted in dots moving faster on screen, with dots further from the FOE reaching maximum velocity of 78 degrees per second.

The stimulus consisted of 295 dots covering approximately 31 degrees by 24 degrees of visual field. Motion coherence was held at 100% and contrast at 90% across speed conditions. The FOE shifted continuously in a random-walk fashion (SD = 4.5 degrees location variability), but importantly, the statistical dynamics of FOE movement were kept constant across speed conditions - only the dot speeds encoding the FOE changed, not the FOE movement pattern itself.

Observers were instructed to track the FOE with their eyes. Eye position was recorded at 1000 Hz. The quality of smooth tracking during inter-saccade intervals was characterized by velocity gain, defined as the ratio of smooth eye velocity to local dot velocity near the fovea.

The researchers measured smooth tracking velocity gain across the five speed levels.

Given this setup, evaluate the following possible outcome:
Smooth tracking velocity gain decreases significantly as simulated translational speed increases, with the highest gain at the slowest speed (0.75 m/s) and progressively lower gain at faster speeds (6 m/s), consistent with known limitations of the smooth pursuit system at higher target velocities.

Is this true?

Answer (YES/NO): YES